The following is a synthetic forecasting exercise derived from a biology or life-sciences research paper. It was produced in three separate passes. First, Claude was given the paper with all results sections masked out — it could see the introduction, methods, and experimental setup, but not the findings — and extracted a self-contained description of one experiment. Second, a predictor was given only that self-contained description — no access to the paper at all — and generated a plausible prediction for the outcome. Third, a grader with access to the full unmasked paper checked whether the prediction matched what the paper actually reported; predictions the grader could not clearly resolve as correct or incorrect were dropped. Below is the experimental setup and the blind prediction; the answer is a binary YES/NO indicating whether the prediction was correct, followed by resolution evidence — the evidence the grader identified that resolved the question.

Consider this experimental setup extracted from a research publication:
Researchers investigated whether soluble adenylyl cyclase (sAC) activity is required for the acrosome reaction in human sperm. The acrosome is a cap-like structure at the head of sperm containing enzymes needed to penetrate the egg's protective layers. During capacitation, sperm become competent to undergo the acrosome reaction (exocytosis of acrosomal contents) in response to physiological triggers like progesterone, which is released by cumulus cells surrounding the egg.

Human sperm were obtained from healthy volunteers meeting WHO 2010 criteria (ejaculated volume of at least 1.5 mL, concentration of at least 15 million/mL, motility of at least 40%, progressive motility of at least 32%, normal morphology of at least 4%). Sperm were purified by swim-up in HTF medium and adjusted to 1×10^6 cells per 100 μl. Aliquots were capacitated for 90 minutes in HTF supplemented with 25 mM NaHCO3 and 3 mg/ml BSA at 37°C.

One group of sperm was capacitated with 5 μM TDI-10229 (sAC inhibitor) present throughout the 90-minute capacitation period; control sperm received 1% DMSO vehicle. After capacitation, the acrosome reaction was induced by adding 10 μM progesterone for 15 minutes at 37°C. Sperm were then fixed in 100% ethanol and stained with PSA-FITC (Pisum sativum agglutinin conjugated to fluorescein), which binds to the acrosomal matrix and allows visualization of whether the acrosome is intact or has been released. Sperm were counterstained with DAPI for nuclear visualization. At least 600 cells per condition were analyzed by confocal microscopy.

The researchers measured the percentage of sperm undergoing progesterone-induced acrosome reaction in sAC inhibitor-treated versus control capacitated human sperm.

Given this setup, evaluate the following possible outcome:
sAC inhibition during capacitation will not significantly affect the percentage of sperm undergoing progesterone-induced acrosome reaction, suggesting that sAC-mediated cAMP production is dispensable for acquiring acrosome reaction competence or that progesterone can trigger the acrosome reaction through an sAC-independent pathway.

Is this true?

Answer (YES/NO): NO